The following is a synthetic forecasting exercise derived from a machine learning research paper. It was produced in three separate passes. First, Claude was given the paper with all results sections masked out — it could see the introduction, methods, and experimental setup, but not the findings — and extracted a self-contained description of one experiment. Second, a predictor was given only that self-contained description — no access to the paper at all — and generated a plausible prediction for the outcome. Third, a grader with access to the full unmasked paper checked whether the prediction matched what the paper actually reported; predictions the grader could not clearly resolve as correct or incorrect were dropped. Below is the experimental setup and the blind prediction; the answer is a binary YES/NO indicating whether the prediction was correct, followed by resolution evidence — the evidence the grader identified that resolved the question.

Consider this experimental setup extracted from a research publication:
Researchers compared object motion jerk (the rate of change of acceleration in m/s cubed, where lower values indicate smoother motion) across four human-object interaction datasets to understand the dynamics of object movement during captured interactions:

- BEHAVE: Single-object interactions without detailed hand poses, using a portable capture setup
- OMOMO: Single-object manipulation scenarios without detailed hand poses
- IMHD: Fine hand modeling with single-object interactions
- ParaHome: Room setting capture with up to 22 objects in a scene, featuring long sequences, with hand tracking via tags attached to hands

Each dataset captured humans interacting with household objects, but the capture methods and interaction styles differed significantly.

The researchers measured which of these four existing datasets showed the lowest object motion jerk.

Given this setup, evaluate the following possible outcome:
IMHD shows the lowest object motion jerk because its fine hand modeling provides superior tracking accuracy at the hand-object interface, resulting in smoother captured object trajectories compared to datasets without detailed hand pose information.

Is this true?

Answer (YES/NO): NO